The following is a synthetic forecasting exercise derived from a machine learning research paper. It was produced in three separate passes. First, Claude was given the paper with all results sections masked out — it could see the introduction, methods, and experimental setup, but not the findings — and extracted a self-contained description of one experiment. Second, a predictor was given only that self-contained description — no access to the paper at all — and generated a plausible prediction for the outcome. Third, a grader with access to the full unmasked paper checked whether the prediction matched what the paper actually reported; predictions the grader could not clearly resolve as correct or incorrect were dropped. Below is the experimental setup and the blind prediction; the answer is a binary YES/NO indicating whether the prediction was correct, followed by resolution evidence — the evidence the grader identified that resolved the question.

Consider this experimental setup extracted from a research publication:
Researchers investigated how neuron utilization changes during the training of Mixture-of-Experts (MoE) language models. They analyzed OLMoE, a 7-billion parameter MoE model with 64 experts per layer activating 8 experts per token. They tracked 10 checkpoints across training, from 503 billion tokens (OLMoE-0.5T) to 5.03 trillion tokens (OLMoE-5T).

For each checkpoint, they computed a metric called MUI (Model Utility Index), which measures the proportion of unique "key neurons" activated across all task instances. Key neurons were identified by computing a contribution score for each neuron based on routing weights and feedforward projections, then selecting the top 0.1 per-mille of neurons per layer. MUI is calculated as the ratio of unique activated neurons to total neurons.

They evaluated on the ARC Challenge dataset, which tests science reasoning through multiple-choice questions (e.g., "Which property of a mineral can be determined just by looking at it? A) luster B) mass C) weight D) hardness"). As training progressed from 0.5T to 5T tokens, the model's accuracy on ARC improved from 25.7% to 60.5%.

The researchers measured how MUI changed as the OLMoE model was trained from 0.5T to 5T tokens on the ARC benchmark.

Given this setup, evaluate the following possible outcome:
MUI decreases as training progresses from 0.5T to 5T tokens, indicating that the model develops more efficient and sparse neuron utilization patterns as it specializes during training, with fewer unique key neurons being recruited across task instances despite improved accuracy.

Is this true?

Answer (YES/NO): NO